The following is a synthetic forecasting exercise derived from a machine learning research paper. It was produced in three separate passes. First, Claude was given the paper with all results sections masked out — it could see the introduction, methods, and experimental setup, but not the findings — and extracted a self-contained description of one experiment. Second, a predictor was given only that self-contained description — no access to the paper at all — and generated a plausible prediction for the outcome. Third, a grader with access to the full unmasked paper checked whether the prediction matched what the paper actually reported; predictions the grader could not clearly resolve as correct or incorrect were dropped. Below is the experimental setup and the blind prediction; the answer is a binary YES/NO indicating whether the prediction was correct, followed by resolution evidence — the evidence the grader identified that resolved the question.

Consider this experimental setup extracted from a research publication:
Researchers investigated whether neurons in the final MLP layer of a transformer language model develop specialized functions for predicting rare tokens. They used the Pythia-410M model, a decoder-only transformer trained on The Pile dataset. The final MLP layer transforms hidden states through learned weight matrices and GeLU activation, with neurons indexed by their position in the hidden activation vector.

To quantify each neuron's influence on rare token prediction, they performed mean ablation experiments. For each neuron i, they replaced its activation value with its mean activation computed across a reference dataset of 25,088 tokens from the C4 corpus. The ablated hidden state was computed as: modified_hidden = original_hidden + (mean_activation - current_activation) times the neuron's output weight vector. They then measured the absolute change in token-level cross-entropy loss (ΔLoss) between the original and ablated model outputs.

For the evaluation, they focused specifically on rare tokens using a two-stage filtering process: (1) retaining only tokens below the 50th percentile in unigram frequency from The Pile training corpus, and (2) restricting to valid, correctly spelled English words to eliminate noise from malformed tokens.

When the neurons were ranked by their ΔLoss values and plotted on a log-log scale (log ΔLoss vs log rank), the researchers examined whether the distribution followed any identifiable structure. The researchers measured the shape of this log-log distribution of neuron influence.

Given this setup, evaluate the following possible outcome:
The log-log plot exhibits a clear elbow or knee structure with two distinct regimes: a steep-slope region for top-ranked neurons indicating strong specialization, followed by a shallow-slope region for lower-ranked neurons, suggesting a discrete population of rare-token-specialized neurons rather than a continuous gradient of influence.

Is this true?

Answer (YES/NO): NO